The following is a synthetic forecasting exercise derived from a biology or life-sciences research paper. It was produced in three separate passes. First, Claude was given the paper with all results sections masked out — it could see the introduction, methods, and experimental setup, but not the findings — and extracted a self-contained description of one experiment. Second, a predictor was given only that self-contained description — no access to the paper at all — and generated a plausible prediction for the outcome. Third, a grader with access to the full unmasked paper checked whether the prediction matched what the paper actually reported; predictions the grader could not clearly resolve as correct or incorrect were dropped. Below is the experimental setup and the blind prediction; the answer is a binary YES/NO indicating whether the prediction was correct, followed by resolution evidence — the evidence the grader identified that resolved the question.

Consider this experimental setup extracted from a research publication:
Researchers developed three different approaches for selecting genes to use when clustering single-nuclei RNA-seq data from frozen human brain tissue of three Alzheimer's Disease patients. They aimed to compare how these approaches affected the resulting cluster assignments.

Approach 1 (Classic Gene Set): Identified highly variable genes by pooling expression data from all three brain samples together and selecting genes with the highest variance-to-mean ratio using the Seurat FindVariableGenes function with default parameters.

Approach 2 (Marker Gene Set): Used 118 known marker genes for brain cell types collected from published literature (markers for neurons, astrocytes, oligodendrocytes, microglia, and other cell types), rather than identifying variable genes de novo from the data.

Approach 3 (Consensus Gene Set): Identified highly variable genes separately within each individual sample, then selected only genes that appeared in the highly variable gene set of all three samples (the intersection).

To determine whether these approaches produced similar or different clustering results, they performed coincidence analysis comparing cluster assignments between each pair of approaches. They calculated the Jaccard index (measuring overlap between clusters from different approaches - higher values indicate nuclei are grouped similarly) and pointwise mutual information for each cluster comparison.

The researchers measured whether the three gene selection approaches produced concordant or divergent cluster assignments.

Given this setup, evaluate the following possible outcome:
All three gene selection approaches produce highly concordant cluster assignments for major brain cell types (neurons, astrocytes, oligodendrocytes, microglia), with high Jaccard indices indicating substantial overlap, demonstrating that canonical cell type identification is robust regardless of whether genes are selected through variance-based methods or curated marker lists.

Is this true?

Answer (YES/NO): NO